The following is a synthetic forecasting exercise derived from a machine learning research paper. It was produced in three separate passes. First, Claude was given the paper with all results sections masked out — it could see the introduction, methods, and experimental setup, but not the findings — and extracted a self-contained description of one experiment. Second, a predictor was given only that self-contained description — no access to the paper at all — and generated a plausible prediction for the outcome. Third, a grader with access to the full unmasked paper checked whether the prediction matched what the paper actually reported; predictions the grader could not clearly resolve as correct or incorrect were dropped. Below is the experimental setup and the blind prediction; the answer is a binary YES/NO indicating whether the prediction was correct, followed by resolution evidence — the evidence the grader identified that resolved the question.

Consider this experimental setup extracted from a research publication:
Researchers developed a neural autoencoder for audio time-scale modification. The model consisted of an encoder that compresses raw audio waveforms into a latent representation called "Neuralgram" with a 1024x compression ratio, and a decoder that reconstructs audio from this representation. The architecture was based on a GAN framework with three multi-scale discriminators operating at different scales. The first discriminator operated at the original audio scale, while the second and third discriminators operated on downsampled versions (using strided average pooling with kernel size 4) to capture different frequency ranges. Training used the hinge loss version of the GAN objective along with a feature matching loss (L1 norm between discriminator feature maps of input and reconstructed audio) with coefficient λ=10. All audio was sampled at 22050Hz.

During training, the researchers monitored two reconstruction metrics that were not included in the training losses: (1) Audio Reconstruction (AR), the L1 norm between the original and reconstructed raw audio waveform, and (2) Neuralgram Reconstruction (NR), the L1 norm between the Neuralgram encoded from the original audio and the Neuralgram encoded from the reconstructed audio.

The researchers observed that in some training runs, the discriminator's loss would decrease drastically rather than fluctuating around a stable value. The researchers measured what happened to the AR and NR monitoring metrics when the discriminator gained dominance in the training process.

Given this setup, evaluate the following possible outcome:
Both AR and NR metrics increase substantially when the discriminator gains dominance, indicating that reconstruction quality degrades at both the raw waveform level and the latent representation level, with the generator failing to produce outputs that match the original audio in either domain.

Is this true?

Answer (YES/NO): YES